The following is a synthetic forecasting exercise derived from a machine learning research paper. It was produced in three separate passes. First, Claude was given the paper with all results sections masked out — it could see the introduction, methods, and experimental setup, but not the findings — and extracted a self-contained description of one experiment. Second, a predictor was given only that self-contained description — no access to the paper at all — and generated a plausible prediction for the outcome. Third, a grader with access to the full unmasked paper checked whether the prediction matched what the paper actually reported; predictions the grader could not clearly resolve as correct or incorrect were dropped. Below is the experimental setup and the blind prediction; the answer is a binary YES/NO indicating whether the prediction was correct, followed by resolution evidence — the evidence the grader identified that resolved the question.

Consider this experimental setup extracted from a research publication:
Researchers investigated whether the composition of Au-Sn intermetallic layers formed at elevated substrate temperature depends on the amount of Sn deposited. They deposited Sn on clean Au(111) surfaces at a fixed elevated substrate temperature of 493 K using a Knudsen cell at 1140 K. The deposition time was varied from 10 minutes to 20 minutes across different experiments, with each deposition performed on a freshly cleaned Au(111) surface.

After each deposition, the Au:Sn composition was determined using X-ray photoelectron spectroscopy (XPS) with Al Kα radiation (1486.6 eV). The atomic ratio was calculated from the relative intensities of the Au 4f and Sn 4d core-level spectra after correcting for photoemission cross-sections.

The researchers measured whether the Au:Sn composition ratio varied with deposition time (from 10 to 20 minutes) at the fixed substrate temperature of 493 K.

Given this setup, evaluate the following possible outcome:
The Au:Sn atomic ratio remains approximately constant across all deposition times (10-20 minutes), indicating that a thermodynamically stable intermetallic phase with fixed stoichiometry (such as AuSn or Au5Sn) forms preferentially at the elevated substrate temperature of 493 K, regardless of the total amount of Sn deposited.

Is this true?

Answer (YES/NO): YES